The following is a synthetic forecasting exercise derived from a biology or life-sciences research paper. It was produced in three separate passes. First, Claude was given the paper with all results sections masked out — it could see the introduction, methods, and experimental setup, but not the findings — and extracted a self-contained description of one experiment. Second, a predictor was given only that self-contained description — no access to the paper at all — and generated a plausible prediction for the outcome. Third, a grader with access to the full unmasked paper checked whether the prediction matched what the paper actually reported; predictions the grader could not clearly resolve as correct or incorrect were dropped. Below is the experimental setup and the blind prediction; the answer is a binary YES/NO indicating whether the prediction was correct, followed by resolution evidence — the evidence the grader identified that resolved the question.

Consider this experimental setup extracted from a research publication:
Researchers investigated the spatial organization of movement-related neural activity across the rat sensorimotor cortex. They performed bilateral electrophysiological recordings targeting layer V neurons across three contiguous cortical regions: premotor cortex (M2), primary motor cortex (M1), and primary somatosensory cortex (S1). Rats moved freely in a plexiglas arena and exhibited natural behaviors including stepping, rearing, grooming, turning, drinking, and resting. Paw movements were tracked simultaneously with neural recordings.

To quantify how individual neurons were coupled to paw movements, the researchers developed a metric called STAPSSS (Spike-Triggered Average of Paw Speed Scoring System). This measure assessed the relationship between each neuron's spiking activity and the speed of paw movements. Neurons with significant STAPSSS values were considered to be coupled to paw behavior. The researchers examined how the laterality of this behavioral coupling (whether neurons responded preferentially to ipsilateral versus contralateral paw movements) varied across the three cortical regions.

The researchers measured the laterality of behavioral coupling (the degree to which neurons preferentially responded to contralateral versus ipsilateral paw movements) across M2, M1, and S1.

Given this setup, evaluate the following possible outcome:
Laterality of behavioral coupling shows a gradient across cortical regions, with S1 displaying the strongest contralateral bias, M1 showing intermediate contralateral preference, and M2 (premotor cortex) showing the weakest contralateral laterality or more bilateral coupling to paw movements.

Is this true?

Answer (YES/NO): YES